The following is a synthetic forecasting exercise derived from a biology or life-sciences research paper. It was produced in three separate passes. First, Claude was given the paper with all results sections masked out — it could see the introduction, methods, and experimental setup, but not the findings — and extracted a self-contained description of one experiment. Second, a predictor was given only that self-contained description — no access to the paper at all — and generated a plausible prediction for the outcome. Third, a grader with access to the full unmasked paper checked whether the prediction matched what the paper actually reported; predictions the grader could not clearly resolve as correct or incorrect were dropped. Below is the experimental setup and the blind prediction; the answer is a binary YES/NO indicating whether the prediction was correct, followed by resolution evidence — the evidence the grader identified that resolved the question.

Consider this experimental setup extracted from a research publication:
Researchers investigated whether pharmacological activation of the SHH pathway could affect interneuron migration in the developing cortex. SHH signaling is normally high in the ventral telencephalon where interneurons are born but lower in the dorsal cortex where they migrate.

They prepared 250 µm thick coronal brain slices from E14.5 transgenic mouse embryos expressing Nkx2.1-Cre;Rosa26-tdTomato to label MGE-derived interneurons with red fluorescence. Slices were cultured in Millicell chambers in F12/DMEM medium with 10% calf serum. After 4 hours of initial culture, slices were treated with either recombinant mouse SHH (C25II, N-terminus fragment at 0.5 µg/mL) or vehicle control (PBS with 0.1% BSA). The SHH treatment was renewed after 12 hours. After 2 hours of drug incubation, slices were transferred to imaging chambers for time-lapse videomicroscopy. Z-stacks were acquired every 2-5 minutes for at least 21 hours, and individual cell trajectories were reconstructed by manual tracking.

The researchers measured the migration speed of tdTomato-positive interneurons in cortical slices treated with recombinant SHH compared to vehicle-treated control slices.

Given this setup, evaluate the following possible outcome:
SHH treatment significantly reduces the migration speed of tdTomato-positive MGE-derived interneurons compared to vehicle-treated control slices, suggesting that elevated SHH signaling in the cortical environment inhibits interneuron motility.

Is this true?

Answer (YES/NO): NO